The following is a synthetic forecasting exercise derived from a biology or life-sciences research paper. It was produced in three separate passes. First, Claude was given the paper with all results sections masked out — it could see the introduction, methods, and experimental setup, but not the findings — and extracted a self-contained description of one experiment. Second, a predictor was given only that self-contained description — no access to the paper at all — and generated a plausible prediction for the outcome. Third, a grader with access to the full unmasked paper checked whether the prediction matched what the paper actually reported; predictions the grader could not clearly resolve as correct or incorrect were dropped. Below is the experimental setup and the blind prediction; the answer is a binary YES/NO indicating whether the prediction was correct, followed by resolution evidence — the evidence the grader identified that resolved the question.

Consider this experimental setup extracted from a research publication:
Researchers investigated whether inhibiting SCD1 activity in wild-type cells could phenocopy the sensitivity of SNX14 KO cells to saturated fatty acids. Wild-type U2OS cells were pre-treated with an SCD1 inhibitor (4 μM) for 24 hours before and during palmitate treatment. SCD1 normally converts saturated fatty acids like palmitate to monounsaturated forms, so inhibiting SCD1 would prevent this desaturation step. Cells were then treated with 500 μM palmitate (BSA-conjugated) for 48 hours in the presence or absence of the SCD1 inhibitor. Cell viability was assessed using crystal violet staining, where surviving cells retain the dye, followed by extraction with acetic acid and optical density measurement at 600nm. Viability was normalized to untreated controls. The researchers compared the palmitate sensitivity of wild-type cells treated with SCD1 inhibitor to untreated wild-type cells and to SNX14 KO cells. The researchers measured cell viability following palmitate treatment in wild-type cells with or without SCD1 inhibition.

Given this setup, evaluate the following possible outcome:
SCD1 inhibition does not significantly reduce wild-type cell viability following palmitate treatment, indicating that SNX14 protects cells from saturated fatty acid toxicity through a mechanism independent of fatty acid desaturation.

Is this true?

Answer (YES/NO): NO